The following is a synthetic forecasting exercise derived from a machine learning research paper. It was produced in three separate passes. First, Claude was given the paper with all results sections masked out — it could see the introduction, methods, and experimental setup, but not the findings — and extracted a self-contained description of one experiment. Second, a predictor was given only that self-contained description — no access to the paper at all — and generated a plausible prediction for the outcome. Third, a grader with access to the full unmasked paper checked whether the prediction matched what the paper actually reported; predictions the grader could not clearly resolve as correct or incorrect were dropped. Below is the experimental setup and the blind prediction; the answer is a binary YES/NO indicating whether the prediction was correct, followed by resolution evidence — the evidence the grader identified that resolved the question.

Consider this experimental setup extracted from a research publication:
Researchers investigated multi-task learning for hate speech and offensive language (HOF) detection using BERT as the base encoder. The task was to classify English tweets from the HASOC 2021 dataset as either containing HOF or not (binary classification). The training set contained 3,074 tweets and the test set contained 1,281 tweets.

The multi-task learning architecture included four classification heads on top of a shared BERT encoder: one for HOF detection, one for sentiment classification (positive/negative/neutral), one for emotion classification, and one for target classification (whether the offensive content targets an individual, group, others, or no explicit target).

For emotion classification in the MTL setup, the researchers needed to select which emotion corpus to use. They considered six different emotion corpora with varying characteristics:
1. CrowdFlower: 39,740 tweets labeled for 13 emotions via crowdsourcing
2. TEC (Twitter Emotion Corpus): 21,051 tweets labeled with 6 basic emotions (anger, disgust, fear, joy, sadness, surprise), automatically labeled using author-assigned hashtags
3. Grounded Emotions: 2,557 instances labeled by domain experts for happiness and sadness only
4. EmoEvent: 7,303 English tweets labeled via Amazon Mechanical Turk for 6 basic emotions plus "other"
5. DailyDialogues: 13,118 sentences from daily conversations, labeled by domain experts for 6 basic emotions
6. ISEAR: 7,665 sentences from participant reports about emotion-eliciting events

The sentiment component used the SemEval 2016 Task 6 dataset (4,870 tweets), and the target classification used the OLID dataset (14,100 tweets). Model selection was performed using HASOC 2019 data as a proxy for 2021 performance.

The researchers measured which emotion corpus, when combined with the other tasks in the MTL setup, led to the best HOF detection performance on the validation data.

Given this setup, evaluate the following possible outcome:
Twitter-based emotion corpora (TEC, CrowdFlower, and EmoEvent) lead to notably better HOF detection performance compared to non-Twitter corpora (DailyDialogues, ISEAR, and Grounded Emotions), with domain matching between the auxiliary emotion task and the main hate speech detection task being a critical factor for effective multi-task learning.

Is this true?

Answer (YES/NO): NO